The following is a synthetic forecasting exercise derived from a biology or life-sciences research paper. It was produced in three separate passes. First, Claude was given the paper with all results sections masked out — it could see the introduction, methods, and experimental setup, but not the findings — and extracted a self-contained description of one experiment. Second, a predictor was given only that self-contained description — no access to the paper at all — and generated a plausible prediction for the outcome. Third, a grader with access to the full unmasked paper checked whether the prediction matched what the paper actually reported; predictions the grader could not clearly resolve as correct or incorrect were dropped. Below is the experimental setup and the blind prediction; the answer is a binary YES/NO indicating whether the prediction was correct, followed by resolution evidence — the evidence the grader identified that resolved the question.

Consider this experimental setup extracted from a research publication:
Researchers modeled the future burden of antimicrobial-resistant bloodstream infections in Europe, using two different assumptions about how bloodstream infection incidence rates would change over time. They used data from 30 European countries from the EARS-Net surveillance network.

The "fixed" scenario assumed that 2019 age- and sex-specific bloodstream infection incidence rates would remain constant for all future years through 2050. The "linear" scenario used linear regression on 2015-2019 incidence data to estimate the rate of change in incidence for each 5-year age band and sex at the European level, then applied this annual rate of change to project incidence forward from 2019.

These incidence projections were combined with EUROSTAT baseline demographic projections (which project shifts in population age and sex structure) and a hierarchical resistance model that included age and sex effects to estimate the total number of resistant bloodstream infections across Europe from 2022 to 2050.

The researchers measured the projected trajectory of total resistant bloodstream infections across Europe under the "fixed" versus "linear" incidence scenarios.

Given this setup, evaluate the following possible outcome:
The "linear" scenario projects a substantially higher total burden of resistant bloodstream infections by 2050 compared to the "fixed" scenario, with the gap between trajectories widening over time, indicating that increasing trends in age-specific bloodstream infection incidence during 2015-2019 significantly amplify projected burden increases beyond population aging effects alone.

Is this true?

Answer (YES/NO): YES